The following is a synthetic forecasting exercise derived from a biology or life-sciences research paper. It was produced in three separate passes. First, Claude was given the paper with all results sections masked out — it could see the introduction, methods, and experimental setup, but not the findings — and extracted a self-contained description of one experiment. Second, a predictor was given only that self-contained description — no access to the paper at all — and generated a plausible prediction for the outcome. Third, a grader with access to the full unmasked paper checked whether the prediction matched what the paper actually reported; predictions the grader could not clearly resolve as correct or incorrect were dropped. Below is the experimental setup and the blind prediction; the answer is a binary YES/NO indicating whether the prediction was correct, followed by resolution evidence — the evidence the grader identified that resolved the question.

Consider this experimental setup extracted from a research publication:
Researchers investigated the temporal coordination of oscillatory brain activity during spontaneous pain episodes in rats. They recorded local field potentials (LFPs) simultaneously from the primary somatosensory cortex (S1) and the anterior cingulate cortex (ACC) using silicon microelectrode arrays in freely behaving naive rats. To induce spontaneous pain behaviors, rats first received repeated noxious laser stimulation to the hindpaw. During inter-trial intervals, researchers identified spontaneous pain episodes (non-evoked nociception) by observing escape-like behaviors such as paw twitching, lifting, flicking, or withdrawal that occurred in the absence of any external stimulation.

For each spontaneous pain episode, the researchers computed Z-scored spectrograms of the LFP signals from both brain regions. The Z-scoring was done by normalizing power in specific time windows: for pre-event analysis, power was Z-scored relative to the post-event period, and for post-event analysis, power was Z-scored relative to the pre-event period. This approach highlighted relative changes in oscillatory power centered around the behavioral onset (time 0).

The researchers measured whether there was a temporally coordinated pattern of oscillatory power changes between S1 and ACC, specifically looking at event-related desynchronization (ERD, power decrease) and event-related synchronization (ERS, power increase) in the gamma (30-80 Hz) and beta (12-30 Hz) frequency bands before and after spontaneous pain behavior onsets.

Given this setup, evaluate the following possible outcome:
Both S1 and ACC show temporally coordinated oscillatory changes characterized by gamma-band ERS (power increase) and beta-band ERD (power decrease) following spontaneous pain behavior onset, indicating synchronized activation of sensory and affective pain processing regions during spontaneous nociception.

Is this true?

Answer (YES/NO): NO